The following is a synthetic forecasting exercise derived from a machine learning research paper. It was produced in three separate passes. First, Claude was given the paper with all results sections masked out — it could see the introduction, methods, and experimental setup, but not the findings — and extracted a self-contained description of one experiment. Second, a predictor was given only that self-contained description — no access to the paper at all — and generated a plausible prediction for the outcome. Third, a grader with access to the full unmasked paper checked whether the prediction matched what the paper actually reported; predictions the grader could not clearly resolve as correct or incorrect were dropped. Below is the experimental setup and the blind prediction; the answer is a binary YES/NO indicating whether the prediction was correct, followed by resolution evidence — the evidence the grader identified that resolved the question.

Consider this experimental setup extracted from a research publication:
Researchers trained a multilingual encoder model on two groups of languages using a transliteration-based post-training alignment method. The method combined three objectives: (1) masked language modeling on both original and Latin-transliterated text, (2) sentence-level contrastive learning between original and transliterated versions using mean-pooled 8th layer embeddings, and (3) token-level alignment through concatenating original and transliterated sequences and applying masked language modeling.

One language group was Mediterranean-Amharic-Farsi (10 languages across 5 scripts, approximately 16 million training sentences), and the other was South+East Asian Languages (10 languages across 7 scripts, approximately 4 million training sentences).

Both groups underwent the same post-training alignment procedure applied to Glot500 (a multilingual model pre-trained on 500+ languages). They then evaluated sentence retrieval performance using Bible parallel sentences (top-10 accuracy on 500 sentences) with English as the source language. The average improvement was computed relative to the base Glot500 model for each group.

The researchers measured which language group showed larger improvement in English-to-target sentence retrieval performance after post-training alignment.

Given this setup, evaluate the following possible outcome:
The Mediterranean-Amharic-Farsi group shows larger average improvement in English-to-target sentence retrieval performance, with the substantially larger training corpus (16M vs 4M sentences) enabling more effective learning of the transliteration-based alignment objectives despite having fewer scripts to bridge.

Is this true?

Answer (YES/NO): YES